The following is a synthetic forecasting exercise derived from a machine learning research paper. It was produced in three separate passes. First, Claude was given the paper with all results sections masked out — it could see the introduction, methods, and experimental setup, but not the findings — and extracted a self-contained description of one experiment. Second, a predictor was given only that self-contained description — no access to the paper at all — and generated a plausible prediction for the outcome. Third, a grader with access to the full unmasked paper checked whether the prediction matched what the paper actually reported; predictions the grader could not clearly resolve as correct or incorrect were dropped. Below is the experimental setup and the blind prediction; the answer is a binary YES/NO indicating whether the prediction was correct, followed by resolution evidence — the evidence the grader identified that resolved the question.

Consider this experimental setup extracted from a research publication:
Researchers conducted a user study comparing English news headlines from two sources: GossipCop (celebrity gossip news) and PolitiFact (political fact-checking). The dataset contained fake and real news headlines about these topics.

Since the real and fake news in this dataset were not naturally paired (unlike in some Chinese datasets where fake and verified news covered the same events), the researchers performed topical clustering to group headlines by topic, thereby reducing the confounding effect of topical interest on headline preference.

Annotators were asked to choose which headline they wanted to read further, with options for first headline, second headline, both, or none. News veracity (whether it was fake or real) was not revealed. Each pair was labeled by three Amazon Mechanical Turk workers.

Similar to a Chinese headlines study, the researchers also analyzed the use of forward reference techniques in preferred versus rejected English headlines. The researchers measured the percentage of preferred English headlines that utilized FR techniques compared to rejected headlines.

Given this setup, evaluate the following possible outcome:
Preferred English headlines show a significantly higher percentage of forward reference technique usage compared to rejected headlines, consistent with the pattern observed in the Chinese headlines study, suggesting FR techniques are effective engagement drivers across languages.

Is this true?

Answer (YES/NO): YES